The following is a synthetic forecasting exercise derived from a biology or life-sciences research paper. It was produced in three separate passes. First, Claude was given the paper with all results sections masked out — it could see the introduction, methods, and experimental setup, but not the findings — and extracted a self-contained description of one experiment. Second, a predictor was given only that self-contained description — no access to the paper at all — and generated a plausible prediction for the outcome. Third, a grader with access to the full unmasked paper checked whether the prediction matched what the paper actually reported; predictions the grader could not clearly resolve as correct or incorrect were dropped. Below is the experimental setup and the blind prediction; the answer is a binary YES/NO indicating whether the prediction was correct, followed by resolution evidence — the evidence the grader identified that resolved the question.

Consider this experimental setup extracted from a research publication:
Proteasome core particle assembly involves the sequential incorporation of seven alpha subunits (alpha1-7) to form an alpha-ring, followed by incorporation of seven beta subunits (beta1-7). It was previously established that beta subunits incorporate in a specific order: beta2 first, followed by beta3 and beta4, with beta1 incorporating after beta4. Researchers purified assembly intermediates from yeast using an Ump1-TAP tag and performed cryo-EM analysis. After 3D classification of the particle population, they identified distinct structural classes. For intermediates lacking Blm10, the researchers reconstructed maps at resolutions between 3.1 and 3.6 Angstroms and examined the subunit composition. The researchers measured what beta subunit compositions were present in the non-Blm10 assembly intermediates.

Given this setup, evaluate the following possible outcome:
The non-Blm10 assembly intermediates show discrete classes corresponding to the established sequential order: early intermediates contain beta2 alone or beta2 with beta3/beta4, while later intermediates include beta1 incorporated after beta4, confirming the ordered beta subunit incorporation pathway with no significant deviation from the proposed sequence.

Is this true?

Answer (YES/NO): NO